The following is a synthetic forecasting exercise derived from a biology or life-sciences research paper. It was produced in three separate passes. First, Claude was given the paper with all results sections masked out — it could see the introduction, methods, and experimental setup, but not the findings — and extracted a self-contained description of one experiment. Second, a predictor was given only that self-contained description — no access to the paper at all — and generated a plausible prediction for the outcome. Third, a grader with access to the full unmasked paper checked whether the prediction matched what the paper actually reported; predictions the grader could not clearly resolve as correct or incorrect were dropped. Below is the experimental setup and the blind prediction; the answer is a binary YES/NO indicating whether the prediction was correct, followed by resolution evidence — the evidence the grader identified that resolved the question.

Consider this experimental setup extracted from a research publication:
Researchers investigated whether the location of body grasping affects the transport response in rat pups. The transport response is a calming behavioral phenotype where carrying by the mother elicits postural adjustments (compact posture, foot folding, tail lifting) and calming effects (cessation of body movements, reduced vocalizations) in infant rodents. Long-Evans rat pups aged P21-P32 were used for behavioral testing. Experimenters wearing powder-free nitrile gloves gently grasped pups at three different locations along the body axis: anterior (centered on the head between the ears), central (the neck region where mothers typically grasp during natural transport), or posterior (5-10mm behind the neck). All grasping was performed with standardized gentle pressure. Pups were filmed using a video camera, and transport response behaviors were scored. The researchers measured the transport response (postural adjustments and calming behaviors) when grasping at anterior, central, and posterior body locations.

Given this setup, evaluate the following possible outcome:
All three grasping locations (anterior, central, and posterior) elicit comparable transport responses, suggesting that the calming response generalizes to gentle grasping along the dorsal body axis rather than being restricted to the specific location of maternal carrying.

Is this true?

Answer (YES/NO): NO